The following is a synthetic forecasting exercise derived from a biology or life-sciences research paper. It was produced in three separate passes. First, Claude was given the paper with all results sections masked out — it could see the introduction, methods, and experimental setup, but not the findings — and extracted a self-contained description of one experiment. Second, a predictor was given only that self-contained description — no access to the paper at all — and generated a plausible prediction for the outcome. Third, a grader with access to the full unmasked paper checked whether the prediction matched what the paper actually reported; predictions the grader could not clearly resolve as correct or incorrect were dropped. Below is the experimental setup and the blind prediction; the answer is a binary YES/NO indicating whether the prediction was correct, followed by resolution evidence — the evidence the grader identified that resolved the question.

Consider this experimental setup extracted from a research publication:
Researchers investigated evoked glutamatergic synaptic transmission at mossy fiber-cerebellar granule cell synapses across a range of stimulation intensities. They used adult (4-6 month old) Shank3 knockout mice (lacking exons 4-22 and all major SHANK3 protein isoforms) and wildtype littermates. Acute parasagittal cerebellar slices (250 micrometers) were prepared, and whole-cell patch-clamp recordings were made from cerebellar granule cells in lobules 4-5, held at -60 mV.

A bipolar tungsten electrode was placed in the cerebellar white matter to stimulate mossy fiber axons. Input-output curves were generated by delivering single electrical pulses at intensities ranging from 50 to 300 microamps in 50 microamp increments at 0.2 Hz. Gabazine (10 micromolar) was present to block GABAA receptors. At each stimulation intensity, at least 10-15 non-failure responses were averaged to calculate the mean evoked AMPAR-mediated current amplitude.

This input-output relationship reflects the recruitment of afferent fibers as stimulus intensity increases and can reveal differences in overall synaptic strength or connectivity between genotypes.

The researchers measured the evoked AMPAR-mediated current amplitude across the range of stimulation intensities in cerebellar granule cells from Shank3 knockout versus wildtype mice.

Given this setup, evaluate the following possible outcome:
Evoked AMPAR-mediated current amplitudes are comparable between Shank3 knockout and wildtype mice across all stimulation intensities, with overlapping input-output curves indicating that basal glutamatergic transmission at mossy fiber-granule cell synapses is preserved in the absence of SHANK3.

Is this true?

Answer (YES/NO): YES